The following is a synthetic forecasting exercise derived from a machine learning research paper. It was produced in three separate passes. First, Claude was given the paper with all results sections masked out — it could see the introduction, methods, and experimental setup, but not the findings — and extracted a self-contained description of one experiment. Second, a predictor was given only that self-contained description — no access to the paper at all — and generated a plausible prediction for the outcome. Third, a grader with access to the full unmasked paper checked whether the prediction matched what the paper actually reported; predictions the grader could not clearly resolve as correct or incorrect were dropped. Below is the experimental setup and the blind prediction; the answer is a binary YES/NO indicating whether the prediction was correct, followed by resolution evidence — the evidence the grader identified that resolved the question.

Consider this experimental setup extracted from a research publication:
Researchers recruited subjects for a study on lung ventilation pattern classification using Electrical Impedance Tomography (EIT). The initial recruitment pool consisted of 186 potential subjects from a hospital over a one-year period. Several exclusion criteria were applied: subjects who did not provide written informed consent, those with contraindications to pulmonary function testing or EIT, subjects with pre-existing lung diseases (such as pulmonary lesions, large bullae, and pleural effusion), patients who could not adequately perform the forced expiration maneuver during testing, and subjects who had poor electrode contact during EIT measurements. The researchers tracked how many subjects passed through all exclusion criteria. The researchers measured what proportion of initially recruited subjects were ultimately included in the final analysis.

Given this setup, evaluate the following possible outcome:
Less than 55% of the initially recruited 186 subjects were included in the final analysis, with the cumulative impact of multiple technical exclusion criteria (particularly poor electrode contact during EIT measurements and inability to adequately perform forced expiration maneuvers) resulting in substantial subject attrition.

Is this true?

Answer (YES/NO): NO